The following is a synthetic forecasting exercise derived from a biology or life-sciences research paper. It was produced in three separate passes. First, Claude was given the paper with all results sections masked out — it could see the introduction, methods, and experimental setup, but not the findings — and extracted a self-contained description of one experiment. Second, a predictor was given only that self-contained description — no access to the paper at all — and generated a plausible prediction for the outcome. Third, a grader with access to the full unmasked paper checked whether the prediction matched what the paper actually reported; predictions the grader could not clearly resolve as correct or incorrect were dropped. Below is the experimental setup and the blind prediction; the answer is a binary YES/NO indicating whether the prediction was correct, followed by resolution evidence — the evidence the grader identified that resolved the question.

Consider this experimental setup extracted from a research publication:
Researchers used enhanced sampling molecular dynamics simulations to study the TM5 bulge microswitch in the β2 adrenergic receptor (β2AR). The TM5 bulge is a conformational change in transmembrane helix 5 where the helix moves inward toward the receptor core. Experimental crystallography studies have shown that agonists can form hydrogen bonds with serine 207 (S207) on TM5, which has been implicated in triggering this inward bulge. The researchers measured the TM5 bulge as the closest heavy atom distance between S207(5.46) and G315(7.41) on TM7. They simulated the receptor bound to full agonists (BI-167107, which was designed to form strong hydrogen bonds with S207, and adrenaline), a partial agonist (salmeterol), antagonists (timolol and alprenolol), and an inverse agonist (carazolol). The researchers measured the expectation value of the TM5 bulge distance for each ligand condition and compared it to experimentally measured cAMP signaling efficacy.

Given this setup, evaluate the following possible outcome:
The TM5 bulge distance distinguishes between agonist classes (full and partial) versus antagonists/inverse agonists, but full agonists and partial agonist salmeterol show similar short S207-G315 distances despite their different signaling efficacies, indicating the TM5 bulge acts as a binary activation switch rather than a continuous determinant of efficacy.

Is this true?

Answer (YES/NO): YES